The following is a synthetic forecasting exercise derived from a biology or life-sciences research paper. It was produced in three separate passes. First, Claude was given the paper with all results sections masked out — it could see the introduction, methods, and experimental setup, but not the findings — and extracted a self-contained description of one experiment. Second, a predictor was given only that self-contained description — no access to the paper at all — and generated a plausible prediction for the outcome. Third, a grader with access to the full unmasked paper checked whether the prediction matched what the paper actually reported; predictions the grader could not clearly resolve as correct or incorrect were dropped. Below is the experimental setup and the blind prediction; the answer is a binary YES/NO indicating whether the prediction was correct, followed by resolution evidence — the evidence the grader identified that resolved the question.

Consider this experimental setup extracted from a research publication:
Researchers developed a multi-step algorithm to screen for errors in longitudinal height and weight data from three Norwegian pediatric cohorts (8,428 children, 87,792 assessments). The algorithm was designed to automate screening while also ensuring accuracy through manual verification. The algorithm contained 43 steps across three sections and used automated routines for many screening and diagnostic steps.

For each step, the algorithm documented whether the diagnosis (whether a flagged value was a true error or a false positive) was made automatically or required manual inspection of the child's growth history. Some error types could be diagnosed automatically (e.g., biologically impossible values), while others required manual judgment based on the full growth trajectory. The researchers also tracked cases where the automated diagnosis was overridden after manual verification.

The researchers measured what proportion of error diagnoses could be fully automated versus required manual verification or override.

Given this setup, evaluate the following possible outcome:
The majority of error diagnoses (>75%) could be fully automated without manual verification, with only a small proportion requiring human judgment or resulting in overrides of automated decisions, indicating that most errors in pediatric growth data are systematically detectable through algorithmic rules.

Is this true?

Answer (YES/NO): NO